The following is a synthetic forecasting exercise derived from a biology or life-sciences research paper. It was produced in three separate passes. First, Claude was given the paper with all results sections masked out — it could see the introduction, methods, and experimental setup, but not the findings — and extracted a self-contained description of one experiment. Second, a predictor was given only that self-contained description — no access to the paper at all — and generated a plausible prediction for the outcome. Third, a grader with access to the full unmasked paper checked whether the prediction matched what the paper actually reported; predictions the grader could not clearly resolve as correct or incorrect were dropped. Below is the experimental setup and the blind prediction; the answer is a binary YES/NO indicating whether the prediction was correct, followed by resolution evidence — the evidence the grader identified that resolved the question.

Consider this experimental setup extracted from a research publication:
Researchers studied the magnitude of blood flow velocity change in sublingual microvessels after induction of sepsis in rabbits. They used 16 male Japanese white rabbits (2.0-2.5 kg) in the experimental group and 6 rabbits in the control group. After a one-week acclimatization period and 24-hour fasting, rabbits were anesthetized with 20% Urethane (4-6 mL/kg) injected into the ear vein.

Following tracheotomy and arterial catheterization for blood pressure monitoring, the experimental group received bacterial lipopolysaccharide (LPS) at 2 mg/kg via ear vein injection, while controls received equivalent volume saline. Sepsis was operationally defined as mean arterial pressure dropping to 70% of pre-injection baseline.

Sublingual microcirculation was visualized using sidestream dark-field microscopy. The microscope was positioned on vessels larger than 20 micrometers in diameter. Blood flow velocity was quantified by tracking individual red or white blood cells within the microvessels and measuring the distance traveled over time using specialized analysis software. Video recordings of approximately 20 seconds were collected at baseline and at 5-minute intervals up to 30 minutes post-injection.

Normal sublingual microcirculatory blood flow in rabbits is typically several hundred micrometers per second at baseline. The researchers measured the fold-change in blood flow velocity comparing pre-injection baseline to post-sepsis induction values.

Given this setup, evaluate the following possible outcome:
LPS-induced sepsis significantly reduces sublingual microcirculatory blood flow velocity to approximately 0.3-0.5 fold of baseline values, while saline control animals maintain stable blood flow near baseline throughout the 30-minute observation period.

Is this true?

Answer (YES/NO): NO